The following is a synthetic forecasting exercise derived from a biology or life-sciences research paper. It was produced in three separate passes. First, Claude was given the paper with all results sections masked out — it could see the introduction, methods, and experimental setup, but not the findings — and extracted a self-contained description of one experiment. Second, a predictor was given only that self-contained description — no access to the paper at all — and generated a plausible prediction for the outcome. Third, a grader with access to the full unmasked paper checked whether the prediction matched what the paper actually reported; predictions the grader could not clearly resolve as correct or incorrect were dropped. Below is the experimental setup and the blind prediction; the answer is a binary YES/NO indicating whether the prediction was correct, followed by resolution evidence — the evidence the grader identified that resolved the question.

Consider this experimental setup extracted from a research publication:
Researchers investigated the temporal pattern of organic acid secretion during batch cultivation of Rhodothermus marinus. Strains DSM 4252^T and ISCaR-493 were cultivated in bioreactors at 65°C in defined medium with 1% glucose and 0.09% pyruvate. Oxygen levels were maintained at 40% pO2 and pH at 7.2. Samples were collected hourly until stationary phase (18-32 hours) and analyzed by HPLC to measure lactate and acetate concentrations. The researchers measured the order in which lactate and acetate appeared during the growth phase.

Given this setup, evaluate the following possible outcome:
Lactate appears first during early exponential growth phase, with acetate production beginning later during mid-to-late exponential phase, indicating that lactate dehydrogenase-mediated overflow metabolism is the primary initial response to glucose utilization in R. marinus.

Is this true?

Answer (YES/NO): YES